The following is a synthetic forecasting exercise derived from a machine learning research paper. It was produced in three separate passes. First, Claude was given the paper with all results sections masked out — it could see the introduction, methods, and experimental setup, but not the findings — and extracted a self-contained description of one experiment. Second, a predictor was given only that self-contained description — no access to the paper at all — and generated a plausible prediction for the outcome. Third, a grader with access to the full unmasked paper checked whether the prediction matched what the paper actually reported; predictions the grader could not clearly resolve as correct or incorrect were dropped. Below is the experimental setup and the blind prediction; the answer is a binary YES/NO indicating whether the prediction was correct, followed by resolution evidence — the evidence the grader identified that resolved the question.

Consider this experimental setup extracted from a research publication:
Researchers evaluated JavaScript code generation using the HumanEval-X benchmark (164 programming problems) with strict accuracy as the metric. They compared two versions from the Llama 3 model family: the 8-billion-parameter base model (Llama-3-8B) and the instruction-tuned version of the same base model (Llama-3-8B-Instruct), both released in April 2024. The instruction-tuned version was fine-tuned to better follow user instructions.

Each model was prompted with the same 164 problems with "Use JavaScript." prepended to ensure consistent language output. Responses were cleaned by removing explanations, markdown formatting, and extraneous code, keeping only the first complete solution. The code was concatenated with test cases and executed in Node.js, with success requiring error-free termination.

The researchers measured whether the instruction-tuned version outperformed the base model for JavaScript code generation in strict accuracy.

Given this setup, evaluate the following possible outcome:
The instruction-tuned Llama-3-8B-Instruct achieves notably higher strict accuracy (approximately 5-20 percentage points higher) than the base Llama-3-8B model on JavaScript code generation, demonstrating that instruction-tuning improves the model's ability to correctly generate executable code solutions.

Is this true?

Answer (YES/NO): NO